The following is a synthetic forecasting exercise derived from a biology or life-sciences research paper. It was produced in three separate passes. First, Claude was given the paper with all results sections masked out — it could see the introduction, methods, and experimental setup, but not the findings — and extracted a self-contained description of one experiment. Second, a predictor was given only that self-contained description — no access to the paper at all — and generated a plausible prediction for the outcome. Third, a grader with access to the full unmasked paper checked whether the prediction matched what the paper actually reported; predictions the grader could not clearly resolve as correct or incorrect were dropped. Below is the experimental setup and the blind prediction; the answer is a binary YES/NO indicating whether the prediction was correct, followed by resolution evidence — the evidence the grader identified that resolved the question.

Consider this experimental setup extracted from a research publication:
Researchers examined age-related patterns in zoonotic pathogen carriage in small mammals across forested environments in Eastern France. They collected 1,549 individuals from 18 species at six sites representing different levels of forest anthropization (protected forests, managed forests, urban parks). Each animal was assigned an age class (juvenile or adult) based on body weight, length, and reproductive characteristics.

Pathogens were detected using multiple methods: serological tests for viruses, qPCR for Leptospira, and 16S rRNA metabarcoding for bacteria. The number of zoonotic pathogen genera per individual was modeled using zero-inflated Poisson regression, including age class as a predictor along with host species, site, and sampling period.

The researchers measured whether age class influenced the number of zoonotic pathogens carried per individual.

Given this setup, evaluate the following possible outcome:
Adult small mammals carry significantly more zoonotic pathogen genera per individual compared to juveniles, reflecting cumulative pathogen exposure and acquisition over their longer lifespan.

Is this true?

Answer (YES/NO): YES